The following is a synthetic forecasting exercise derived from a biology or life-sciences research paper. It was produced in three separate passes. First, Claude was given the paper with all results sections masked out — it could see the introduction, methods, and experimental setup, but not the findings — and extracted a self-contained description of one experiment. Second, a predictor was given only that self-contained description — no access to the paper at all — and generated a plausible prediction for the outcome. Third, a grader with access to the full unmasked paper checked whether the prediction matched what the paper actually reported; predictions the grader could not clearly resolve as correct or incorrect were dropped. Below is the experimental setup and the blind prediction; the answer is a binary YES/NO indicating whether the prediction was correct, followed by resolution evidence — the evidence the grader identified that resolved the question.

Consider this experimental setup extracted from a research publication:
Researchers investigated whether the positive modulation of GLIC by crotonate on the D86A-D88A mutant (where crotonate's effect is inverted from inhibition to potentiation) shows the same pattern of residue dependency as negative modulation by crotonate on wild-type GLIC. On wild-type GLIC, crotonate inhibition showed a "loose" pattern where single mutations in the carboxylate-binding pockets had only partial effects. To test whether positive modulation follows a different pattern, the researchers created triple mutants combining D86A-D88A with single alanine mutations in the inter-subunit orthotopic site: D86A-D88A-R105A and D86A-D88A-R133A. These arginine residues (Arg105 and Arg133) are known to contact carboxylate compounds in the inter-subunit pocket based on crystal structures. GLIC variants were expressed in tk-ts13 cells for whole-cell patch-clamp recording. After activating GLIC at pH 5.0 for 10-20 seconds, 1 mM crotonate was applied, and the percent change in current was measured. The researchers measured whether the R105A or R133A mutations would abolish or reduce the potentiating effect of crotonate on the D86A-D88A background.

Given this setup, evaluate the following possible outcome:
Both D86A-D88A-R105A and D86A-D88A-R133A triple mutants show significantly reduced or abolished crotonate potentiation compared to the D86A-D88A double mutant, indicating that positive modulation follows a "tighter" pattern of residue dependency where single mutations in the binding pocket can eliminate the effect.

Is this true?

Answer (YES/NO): YES